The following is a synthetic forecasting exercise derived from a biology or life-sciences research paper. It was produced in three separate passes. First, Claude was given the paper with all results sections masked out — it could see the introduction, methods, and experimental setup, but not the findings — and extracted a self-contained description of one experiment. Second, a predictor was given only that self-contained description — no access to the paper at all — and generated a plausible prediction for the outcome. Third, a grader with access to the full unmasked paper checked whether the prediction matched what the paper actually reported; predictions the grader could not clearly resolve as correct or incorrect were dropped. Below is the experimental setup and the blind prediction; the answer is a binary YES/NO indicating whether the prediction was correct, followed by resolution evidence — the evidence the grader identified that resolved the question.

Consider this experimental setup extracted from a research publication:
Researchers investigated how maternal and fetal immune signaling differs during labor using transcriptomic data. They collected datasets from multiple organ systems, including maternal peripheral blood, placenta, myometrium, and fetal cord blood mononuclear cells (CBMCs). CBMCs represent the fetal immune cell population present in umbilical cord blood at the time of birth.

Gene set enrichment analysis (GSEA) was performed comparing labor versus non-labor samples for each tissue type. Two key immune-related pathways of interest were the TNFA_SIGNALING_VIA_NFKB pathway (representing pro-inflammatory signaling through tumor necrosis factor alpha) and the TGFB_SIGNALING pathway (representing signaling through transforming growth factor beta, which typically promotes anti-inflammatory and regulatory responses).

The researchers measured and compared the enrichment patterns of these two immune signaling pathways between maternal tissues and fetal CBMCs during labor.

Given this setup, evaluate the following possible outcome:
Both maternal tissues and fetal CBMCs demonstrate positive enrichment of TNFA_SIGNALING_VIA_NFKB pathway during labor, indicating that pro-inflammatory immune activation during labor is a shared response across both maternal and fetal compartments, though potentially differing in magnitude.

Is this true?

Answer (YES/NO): NO